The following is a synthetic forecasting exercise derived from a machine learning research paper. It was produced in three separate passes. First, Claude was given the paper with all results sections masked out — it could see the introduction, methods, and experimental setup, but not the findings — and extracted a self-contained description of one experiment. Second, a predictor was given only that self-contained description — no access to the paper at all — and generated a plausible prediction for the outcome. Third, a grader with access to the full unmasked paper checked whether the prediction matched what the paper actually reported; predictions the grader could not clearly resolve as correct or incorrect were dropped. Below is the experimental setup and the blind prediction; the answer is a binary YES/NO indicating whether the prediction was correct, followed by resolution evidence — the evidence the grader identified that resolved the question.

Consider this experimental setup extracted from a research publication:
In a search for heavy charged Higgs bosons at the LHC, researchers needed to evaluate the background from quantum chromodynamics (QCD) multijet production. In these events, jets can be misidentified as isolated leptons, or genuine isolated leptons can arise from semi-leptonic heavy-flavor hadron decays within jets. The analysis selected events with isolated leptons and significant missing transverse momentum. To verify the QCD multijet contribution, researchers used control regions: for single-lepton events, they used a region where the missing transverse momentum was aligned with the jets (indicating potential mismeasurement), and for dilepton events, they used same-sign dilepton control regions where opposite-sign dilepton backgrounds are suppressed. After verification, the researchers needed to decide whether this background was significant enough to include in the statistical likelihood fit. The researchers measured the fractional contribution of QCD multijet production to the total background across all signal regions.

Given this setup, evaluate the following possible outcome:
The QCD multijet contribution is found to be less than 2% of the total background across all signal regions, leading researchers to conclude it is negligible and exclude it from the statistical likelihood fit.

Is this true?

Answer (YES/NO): YES